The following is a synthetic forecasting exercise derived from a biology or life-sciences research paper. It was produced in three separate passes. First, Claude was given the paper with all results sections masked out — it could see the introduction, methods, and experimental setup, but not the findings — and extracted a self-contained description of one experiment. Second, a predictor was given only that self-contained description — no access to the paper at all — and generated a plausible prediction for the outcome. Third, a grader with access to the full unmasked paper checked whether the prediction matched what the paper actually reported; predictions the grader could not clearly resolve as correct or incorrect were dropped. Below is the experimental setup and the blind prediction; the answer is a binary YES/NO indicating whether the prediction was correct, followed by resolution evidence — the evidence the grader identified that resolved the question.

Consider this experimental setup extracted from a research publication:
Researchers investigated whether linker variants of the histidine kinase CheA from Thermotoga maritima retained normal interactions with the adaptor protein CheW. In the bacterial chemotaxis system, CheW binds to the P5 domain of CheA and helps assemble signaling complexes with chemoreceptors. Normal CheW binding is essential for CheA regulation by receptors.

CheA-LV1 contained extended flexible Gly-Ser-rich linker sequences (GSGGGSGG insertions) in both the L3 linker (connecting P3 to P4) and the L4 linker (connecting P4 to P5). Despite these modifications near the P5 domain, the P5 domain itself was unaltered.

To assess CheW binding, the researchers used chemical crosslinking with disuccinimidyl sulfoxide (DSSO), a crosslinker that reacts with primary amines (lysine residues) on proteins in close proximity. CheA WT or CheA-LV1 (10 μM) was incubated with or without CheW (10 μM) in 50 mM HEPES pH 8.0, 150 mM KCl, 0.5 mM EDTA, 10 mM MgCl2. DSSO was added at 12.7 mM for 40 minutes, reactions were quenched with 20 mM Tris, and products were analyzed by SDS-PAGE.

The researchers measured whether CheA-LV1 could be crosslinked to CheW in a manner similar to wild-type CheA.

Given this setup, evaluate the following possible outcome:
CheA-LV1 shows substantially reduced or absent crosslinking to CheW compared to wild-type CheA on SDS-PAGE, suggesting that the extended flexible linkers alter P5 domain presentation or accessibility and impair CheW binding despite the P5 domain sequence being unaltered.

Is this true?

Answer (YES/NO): NO